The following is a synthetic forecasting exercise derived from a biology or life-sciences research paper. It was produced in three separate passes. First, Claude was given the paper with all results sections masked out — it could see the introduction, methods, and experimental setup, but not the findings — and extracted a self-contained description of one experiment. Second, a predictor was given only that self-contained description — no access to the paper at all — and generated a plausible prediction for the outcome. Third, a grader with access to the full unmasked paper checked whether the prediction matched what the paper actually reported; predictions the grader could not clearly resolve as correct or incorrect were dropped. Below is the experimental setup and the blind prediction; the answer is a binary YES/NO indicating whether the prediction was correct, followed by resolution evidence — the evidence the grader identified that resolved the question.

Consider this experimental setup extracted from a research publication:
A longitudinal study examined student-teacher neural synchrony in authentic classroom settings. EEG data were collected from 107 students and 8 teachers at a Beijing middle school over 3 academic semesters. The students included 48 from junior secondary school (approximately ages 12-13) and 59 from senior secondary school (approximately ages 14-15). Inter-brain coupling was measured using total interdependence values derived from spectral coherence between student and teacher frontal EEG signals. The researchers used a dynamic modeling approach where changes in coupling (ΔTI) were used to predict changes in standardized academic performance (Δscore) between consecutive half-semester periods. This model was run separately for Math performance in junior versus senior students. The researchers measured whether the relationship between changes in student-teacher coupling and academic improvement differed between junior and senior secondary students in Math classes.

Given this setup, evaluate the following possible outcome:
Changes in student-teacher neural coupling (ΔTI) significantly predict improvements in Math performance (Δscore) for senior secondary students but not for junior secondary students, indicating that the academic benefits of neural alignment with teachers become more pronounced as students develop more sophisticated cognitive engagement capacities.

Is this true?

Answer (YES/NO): NO